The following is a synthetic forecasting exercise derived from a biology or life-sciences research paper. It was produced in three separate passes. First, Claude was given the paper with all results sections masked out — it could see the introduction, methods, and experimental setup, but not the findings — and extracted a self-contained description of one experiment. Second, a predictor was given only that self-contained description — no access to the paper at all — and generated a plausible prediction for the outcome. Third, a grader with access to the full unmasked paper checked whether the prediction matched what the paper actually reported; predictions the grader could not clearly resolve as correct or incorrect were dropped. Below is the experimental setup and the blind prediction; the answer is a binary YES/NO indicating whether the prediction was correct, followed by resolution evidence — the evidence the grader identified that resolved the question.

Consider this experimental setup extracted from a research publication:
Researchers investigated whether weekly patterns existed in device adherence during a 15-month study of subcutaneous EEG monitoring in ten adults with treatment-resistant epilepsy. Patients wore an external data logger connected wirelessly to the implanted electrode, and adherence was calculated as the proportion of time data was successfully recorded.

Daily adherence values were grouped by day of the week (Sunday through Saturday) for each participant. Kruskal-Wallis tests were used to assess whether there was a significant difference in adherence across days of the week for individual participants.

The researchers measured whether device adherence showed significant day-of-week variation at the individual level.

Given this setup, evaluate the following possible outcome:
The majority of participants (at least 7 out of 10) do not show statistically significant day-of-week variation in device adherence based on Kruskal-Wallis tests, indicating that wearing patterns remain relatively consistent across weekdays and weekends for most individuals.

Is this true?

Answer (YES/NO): NO